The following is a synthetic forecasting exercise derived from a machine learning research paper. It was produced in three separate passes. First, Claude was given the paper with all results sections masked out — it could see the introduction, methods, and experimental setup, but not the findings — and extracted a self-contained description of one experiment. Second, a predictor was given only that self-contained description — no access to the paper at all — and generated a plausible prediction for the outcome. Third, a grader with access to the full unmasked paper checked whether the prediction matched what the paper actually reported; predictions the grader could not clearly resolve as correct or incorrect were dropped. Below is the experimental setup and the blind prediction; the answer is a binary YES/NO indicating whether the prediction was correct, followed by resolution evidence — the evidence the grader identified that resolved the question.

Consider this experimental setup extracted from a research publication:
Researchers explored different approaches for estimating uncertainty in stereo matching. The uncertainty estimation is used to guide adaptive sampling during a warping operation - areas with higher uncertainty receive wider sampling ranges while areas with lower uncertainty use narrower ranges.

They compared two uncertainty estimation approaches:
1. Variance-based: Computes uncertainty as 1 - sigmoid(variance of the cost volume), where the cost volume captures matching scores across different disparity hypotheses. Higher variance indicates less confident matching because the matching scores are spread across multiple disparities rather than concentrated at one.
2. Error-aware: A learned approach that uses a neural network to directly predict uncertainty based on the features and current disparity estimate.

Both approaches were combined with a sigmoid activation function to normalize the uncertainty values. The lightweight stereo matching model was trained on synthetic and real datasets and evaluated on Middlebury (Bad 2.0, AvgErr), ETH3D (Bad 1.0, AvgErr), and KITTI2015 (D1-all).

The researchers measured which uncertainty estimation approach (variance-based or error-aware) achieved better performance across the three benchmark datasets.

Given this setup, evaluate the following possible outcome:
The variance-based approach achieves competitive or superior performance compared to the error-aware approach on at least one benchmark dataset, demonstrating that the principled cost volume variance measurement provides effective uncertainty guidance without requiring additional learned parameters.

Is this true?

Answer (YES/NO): YES